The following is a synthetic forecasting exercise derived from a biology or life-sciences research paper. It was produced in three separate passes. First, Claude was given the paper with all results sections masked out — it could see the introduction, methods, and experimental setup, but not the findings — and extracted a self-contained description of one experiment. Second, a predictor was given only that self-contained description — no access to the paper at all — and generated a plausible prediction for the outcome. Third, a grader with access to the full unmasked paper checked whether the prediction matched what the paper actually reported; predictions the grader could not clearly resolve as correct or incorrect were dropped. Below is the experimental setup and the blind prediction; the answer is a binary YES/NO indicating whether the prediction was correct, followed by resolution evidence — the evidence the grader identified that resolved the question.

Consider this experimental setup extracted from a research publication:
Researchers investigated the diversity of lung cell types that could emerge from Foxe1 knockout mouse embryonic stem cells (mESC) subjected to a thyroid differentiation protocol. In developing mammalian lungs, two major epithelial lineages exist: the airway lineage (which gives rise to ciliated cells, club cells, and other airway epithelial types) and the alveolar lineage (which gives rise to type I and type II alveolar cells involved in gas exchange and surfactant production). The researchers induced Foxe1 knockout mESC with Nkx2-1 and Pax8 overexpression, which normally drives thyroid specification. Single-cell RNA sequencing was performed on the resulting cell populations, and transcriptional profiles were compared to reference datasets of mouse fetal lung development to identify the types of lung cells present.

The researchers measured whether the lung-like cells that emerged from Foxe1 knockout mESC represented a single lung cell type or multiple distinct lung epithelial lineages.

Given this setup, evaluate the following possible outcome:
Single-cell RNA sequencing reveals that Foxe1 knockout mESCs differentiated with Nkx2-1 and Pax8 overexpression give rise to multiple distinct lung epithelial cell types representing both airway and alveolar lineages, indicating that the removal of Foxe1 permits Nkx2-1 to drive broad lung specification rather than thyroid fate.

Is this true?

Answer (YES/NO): YES